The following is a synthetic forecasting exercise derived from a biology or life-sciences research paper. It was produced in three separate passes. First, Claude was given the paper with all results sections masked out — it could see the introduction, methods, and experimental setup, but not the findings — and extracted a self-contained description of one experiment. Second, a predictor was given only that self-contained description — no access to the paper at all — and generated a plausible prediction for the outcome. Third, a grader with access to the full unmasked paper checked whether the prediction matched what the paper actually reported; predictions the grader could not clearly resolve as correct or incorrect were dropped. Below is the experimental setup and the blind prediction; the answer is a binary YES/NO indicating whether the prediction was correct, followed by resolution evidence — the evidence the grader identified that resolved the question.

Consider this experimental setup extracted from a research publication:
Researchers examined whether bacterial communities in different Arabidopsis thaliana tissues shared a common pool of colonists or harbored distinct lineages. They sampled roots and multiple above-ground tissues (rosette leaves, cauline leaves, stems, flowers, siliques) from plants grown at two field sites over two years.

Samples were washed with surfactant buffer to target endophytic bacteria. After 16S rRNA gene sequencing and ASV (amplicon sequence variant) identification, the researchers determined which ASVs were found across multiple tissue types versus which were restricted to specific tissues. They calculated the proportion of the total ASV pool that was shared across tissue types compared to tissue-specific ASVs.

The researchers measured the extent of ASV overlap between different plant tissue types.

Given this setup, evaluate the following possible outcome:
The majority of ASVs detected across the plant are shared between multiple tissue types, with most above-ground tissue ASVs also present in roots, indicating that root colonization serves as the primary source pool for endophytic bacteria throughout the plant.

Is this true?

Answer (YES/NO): NO